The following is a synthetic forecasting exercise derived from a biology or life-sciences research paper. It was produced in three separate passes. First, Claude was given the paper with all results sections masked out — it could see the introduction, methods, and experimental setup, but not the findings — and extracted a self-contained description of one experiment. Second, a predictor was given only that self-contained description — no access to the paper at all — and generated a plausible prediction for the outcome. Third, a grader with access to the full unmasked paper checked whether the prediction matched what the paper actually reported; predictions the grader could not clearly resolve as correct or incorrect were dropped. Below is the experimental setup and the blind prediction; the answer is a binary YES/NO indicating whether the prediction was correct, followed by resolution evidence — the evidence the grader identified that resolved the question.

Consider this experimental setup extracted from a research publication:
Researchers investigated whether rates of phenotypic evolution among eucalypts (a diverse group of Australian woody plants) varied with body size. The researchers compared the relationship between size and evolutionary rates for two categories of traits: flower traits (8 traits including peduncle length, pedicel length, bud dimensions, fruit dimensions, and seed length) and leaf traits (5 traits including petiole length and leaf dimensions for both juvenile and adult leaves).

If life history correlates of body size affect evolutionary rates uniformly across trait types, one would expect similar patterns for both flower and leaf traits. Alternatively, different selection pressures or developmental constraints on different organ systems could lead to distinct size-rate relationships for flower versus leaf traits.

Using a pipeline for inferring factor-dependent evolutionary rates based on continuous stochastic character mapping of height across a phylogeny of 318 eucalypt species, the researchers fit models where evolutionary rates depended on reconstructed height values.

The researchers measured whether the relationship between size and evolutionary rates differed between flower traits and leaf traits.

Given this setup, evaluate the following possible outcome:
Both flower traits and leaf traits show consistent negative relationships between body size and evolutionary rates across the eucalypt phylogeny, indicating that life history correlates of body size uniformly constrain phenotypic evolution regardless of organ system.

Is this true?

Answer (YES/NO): NO